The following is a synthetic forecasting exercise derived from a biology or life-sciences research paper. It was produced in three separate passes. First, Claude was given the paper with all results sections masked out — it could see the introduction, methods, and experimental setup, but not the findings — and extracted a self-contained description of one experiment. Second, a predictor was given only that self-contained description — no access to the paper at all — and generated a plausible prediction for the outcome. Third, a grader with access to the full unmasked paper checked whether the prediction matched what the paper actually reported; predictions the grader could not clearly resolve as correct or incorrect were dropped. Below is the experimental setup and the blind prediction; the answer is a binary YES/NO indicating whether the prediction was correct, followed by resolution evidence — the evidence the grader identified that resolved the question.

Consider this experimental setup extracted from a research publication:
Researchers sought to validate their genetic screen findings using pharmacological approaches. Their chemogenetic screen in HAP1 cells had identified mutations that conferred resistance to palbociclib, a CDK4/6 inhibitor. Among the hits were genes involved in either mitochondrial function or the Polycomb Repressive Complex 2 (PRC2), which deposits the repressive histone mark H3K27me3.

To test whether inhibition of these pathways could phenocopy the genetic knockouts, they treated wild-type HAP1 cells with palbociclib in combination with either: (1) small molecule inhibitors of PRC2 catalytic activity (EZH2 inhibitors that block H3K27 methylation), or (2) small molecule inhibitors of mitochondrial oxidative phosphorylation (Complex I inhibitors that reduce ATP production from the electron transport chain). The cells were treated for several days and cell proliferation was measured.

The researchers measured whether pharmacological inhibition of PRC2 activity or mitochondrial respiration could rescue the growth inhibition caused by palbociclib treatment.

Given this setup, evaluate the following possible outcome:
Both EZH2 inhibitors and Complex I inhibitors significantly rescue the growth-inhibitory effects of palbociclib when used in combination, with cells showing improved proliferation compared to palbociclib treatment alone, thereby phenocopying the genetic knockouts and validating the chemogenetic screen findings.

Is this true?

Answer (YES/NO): YES